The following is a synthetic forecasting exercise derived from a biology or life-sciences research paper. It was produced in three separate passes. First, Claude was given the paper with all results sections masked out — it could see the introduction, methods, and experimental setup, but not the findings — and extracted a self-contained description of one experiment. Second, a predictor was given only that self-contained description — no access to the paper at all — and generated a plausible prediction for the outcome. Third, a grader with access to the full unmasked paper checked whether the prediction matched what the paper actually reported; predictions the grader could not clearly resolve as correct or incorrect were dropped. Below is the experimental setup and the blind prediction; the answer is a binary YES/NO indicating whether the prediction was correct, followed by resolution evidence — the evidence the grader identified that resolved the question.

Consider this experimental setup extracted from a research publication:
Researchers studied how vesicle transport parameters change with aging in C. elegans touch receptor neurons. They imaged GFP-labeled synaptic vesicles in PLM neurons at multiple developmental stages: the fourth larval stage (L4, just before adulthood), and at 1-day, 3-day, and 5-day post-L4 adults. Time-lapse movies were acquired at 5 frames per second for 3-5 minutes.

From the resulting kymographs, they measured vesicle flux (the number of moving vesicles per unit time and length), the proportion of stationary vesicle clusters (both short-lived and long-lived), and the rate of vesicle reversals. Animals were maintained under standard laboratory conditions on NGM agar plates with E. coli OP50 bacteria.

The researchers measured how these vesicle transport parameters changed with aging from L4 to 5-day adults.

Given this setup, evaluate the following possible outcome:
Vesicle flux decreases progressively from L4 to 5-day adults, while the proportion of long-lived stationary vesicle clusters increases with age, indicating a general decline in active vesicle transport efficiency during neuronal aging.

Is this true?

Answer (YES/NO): NO